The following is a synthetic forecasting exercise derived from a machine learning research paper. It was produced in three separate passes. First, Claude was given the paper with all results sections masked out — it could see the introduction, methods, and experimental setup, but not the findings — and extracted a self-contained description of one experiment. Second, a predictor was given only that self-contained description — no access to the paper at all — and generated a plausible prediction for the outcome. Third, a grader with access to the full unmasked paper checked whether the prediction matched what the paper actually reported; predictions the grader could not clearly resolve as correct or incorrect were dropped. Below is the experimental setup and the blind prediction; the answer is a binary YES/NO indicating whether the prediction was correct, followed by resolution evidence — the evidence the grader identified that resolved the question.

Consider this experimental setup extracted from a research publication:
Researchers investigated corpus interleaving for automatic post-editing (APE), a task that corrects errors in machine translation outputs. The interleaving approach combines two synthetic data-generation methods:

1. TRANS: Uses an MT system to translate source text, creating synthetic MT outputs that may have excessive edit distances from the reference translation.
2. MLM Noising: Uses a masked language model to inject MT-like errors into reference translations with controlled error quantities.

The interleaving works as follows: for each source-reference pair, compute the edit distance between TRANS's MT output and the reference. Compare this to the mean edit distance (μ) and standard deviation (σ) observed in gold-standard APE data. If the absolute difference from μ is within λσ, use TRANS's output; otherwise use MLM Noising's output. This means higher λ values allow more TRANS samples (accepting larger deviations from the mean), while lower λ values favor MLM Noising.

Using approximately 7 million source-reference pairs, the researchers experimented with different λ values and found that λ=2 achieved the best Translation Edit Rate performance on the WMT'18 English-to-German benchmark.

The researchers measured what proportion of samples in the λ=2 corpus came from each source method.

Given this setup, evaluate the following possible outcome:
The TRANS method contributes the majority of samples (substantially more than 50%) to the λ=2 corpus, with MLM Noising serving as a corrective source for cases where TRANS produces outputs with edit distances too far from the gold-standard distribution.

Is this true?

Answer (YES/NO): NO